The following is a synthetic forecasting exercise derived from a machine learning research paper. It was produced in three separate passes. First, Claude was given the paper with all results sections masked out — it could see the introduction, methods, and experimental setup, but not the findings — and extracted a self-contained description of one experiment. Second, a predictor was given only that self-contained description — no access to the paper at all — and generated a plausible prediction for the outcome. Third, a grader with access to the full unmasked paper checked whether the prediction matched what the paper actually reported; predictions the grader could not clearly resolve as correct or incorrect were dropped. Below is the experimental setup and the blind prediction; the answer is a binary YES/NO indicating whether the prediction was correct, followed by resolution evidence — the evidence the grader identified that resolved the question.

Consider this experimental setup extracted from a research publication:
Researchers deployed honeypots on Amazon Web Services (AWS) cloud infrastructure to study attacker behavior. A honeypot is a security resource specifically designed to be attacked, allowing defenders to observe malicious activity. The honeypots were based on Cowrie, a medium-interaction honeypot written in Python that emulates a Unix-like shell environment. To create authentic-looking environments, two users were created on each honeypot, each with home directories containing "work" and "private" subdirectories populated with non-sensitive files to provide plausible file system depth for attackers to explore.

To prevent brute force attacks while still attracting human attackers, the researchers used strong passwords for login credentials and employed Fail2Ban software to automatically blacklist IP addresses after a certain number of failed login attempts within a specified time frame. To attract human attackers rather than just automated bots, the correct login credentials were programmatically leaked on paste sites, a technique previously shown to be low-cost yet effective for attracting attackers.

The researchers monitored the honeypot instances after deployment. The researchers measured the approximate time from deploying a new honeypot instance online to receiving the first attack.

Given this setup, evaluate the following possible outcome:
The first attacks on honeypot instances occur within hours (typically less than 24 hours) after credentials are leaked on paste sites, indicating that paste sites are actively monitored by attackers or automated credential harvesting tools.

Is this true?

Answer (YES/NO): NO